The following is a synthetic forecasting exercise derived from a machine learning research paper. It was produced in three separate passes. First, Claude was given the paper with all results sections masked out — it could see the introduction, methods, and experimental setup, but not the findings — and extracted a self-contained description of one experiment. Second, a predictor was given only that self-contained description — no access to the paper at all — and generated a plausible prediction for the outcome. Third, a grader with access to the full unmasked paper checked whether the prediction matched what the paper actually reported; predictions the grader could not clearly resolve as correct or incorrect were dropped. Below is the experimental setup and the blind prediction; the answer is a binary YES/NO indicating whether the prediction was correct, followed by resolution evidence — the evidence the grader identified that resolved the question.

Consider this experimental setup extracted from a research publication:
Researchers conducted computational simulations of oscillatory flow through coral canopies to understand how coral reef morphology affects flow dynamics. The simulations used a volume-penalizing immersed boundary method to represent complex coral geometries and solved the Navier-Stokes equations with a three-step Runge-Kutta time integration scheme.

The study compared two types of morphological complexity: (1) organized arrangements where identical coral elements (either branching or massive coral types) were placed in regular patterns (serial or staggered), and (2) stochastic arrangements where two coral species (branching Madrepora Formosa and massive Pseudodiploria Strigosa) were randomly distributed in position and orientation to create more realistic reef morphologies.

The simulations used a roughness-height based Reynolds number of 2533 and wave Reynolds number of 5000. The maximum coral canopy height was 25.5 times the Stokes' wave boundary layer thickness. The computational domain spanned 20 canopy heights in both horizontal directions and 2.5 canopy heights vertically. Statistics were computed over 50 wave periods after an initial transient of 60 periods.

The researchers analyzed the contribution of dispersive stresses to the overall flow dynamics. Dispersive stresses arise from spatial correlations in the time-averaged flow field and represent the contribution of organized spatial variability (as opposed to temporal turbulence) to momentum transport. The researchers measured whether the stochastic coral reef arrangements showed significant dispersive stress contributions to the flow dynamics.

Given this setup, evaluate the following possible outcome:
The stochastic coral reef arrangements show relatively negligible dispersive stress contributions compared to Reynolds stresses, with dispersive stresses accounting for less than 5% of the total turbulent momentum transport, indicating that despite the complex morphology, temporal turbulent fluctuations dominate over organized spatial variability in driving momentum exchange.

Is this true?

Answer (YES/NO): NO